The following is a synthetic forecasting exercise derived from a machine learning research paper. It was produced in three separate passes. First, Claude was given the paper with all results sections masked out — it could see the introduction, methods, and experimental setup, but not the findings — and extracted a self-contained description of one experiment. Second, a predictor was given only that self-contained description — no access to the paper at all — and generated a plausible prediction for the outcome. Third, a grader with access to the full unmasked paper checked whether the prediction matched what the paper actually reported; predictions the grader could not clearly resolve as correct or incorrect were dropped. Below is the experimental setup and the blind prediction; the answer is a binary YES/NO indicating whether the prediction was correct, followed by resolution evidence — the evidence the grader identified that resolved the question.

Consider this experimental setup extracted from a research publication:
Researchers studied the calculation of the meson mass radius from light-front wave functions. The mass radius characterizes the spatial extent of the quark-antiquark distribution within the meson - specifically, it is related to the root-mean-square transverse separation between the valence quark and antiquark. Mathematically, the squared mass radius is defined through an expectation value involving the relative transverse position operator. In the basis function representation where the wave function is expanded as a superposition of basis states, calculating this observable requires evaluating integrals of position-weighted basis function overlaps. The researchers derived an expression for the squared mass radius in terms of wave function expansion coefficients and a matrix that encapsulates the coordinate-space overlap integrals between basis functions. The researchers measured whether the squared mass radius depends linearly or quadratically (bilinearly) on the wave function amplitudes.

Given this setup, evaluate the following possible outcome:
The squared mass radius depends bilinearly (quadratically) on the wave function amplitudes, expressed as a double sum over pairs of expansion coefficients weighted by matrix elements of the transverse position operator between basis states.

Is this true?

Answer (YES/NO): YES